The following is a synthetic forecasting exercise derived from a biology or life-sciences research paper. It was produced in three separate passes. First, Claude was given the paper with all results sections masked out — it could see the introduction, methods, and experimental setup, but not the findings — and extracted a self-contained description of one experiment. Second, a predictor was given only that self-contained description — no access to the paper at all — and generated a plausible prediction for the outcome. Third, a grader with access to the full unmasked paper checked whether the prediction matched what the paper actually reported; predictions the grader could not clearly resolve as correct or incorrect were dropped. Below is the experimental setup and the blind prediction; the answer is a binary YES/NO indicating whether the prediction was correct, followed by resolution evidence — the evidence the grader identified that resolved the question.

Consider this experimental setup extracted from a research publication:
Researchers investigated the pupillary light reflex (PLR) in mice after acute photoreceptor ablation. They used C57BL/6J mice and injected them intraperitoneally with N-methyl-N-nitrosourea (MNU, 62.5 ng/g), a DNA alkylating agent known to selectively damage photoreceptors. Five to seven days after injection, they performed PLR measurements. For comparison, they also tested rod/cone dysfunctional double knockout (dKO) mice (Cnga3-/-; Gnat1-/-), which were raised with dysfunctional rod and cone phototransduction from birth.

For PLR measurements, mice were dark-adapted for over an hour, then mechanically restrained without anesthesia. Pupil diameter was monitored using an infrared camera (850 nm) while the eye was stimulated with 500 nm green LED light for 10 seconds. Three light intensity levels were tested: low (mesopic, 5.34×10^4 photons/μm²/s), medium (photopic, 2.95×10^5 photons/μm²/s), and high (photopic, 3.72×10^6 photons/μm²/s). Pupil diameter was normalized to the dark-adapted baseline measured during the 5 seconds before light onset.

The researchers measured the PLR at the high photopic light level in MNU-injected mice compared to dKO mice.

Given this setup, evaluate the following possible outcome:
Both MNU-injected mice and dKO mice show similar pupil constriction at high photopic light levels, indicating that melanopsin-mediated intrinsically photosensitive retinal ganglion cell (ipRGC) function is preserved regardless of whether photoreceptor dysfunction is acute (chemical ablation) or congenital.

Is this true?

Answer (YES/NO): NO